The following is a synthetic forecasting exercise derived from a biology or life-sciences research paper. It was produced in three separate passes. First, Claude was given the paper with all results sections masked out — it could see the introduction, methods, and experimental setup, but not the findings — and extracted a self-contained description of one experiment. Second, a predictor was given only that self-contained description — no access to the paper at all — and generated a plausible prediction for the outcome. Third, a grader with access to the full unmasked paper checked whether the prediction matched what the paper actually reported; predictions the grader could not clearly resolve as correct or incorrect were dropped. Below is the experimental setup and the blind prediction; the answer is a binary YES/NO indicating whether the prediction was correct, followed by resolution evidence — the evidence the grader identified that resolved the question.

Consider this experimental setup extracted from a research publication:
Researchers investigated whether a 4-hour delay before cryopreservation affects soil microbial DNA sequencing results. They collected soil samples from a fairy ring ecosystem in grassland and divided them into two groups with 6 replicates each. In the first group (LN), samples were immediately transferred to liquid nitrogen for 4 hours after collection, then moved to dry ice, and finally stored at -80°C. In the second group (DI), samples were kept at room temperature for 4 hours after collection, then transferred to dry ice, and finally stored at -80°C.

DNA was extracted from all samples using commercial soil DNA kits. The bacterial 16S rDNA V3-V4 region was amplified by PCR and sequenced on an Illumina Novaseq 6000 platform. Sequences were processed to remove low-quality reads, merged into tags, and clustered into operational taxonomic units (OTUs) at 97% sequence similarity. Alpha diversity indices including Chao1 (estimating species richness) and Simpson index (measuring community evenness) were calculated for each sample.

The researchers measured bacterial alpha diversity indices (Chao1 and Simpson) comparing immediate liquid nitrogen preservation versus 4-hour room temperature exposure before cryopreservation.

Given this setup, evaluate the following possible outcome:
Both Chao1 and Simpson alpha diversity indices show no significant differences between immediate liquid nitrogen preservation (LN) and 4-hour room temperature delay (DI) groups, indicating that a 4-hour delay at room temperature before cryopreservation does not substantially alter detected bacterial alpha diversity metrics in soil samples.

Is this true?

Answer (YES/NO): YES